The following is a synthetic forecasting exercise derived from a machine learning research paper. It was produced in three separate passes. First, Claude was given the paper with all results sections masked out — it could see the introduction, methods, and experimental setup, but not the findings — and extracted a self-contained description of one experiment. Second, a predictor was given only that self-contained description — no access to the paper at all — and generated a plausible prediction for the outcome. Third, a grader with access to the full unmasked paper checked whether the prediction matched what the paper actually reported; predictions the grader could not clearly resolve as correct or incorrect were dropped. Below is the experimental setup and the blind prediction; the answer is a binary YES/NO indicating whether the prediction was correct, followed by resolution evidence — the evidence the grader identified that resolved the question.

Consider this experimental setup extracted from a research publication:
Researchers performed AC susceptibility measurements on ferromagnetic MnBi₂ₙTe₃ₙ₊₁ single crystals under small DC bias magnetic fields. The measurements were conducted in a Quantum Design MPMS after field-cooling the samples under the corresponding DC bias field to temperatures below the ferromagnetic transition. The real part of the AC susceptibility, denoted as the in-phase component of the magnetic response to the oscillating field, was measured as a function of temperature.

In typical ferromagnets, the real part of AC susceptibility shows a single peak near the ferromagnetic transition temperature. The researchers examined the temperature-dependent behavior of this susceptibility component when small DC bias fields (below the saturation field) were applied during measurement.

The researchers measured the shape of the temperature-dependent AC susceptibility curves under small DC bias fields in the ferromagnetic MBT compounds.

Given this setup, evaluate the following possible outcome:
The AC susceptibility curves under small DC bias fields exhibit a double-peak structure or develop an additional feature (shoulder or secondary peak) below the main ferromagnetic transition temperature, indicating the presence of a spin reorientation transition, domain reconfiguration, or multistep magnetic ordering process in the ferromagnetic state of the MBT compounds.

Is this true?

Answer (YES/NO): YES